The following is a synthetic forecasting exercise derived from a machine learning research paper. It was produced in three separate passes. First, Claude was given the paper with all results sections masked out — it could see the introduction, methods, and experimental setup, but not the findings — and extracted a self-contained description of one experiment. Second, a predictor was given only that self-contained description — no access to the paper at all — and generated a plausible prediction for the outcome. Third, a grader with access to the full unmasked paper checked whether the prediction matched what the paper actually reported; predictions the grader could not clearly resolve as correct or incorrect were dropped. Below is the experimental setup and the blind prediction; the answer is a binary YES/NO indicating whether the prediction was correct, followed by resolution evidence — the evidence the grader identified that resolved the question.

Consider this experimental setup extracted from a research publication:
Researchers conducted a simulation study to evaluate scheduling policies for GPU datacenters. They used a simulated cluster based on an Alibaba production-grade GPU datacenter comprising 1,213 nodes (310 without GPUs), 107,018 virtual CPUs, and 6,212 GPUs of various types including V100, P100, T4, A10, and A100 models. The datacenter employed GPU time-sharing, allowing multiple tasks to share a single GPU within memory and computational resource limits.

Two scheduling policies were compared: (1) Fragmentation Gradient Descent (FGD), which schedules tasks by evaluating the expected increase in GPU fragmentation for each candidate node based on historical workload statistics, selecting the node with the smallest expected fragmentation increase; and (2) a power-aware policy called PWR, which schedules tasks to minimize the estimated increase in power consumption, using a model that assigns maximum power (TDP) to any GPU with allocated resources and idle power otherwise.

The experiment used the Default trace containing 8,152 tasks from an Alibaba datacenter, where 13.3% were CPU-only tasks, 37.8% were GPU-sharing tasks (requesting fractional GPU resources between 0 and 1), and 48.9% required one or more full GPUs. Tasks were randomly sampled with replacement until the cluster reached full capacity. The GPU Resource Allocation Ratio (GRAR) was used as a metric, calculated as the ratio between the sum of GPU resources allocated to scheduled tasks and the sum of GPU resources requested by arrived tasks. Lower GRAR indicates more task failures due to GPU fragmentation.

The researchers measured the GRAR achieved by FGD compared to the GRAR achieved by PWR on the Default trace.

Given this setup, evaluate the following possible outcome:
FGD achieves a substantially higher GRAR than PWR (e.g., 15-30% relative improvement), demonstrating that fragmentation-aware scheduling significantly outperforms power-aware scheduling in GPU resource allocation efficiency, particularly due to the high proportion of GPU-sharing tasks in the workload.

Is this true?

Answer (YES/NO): NO